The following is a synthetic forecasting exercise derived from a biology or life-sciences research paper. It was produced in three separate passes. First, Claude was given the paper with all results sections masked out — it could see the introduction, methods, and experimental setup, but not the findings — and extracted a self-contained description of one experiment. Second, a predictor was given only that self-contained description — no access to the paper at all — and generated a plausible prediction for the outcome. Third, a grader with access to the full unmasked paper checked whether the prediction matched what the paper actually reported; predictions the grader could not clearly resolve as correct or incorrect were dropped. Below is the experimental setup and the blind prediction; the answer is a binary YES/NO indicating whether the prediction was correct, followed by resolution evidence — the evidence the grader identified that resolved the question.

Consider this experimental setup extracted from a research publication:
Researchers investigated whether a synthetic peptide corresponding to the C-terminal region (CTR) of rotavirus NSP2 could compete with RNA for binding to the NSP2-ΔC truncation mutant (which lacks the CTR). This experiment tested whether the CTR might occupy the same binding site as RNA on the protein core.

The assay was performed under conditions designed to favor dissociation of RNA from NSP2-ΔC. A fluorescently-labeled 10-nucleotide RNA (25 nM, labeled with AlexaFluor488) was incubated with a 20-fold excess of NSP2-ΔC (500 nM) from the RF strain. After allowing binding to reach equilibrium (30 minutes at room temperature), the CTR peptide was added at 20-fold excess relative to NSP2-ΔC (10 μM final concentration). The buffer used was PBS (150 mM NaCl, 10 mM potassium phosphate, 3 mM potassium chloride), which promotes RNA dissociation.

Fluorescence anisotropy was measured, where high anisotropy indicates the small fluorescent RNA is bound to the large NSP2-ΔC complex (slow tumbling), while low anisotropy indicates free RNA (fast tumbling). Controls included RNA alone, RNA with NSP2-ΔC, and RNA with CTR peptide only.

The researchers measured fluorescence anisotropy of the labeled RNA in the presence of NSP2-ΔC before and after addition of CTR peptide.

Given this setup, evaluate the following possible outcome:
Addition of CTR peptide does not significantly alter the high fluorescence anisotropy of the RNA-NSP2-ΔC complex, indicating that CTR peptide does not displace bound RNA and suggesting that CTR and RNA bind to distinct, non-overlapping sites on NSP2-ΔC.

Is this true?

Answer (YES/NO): YES